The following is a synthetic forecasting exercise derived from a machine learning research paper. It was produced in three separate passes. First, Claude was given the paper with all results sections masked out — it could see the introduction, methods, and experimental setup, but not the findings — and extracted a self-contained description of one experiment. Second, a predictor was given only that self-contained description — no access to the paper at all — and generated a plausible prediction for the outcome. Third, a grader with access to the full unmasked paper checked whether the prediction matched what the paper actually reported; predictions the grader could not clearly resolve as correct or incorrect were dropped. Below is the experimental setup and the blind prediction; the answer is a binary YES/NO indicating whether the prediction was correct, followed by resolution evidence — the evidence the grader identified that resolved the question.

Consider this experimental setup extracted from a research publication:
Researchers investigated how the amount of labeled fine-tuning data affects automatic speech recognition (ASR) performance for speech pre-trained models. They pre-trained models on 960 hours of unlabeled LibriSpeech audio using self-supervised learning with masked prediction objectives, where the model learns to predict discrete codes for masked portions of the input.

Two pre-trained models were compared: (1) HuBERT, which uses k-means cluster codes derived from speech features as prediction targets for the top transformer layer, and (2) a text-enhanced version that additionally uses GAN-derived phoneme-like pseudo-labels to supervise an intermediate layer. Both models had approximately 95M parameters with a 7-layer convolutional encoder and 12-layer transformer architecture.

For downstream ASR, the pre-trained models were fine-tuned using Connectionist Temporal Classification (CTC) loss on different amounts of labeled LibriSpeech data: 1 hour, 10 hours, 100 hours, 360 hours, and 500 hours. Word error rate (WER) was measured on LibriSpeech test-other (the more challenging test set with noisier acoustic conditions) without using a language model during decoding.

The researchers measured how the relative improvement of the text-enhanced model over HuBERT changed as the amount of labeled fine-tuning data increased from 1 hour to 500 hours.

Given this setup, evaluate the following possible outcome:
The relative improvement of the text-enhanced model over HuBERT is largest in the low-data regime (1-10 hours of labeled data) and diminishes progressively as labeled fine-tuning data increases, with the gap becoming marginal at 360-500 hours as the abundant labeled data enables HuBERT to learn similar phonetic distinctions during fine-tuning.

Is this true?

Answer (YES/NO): NO